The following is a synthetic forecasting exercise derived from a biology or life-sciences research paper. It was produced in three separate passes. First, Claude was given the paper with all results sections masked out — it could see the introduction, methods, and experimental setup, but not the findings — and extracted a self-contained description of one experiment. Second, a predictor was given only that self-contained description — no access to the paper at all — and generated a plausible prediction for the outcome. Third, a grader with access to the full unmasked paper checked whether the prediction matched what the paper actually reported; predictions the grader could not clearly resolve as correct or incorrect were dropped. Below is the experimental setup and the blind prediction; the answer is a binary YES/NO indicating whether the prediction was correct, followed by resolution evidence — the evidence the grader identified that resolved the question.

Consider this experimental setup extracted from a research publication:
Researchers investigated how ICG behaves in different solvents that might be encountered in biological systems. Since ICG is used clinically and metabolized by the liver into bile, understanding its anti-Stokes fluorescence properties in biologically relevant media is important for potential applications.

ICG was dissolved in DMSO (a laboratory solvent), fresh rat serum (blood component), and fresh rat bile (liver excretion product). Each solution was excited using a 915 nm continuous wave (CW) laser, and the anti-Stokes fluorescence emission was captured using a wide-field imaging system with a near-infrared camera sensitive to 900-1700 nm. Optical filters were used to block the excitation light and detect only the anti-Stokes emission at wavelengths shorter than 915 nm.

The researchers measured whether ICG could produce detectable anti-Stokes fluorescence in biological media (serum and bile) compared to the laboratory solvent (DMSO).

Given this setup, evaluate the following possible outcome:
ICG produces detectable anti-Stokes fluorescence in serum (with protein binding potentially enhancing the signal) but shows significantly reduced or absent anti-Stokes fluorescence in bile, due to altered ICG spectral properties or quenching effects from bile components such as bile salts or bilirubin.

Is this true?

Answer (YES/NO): NO